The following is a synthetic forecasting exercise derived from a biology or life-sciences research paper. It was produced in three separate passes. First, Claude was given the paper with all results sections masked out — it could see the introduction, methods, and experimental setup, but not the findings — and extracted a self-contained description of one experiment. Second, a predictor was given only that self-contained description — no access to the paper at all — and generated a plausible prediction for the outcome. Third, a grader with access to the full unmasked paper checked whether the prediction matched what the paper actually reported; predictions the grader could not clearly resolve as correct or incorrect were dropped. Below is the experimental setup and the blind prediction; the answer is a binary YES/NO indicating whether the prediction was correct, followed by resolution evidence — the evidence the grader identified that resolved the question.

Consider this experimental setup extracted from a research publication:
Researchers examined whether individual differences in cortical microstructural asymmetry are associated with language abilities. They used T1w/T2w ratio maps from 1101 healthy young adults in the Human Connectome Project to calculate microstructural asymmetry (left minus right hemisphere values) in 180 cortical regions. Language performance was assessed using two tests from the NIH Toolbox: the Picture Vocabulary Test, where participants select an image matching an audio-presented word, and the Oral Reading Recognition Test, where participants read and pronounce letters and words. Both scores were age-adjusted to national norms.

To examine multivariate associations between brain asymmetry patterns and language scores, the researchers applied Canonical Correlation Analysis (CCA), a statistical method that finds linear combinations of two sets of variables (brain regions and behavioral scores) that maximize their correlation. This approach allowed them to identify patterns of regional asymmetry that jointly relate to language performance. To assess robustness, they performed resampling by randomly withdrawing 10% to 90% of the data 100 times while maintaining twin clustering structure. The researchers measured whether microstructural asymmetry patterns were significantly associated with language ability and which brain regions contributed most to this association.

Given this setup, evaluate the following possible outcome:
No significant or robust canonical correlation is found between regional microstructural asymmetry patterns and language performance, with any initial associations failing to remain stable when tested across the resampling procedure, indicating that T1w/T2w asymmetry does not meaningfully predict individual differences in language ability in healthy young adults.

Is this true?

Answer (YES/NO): NO